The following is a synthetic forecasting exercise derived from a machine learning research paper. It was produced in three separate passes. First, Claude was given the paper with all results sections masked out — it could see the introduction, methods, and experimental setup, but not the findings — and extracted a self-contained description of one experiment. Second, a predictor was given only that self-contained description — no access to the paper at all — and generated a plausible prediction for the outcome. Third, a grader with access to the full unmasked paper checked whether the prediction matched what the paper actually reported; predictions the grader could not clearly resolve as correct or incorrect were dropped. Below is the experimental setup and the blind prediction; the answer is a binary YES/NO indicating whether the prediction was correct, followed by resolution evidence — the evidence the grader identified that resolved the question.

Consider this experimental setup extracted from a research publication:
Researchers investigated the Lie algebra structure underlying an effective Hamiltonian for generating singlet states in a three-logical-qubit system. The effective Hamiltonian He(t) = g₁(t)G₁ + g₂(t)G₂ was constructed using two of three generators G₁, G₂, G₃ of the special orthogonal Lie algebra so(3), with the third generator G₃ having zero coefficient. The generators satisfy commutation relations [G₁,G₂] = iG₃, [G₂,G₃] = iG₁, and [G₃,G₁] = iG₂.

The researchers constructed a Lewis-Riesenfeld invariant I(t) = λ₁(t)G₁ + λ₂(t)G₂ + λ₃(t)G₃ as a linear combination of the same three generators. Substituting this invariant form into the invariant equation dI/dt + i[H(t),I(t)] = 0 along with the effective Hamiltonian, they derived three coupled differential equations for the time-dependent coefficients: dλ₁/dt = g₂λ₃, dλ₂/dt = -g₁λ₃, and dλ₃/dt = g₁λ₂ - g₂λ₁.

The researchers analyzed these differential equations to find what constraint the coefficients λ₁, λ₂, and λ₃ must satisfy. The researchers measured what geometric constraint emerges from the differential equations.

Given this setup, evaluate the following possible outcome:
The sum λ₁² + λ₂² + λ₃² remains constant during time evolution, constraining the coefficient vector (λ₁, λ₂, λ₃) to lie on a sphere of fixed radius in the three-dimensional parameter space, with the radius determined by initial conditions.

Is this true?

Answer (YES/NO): YES